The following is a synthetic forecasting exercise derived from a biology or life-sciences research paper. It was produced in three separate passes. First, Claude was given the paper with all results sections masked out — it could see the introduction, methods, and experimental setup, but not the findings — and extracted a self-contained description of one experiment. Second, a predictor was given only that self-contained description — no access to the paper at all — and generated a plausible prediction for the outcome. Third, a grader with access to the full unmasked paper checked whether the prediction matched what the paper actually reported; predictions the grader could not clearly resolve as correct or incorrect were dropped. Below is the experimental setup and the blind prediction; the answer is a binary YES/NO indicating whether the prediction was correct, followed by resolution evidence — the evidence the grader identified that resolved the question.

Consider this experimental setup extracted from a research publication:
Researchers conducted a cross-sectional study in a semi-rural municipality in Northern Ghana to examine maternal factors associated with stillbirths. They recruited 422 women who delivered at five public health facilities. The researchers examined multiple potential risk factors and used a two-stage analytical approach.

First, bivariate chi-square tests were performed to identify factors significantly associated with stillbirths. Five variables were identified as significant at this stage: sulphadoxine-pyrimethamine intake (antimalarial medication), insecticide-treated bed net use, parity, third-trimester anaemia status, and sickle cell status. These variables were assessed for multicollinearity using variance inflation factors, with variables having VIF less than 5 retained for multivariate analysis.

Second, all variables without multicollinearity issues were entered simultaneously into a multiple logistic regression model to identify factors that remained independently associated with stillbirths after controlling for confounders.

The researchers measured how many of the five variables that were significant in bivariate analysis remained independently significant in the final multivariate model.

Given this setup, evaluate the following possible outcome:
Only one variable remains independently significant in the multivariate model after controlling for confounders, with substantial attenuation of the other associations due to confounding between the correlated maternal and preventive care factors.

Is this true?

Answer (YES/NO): NO